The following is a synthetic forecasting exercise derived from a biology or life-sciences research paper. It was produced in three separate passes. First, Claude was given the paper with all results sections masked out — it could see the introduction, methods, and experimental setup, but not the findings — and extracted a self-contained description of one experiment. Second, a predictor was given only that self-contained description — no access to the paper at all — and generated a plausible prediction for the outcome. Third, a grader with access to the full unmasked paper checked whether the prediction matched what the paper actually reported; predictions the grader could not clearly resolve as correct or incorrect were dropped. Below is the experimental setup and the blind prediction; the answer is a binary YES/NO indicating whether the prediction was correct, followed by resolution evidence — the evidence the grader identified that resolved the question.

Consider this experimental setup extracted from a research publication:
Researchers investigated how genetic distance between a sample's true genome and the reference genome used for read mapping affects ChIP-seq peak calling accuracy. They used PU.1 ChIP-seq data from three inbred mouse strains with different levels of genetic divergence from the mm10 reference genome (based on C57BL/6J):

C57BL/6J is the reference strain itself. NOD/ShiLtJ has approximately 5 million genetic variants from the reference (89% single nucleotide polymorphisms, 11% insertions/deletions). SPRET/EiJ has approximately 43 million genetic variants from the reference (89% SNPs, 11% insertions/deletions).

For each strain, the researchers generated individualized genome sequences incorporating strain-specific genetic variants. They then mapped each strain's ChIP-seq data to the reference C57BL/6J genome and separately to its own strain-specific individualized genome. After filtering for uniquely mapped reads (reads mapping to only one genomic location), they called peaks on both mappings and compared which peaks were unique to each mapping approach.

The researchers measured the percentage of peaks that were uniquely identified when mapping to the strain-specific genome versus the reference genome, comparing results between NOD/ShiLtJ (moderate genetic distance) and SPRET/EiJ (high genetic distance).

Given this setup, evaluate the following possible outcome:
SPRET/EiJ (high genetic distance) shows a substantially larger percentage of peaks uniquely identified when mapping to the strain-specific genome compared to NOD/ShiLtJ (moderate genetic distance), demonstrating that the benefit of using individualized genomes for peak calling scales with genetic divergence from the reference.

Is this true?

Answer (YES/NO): YES